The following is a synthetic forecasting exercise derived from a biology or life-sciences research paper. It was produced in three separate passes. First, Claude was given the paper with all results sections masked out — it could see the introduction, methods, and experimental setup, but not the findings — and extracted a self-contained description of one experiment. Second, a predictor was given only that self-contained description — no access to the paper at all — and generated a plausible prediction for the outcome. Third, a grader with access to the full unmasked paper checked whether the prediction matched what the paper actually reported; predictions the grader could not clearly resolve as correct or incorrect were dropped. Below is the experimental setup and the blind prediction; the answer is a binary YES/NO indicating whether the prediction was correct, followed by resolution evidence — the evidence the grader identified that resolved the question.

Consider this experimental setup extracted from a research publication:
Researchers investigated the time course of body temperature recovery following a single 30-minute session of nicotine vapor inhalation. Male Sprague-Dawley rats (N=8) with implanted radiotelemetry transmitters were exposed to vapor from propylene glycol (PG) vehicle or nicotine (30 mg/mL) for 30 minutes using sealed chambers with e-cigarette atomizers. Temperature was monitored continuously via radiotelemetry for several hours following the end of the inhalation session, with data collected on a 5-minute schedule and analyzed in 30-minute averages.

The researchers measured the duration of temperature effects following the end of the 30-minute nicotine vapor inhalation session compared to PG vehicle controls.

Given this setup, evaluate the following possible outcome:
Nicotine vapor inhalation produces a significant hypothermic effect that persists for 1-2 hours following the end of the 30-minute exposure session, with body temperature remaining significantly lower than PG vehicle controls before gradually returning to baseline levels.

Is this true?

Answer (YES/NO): YES